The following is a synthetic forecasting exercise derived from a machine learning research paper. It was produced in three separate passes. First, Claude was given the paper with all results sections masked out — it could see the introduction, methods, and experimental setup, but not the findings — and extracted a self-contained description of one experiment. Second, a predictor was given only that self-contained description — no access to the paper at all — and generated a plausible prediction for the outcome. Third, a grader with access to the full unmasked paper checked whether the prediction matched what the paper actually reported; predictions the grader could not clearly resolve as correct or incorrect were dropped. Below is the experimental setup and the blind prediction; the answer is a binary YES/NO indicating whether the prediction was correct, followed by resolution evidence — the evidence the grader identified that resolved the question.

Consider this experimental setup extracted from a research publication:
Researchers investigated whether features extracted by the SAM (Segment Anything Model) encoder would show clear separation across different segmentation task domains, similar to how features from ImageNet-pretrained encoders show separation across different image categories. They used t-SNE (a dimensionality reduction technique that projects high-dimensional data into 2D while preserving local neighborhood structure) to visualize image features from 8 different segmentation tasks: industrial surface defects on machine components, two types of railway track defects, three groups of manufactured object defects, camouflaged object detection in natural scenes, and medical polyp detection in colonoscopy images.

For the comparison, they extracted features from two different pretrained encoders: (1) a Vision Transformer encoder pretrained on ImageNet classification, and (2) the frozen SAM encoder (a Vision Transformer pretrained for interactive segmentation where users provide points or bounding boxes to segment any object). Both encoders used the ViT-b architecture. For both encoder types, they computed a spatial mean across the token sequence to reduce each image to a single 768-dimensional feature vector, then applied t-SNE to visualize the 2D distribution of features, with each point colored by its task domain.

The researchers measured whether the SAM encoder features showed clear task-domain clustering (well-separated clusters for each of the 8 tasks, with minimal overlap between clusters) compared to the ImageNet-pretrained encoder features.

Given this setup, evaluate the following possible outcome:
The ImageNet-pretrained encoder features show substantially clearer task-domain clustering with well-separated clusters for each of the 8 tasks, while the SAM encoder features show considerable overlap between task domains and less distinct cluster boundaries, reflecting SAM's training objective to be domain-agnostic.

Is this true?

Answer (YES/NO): YES